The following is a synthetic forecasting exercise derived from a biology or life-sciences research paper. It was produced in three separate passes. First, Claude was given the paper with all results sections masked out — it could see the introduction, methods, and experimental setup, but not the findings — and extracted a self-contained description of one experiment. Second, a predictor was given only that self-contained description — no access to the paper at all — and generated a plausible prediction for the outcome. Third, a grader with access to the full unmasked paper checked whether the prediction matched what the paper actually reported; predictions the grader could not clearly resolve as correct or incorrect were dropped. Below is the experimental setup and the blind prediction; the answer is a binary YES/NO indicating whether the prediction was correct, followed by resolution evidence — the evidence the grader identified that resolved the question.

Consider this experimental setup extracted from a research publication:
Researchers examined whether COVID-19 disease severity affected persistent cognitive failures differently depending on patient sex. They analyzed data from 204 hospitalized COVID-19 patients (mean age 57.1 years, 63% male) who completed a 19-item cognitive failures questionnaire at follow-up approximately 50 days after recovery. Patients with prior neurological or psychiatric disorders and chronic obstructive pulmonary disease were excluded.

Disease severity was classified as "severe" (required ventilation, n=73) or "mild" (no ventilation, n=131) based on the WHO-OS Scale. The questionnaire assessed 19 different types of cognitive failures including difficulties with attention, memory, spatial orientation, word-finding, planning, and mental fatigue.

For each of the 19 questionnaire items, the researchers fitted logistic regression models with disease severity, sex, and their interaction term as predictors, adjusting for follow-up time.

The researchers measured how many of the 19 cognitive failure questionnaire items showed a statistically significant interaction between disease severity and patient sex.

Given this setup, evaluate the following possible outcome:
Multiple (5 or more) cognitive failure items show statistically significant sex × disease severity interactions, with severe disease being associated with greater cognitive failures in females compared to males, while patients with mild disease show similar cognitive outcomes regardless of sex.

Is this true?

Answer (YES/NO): NO